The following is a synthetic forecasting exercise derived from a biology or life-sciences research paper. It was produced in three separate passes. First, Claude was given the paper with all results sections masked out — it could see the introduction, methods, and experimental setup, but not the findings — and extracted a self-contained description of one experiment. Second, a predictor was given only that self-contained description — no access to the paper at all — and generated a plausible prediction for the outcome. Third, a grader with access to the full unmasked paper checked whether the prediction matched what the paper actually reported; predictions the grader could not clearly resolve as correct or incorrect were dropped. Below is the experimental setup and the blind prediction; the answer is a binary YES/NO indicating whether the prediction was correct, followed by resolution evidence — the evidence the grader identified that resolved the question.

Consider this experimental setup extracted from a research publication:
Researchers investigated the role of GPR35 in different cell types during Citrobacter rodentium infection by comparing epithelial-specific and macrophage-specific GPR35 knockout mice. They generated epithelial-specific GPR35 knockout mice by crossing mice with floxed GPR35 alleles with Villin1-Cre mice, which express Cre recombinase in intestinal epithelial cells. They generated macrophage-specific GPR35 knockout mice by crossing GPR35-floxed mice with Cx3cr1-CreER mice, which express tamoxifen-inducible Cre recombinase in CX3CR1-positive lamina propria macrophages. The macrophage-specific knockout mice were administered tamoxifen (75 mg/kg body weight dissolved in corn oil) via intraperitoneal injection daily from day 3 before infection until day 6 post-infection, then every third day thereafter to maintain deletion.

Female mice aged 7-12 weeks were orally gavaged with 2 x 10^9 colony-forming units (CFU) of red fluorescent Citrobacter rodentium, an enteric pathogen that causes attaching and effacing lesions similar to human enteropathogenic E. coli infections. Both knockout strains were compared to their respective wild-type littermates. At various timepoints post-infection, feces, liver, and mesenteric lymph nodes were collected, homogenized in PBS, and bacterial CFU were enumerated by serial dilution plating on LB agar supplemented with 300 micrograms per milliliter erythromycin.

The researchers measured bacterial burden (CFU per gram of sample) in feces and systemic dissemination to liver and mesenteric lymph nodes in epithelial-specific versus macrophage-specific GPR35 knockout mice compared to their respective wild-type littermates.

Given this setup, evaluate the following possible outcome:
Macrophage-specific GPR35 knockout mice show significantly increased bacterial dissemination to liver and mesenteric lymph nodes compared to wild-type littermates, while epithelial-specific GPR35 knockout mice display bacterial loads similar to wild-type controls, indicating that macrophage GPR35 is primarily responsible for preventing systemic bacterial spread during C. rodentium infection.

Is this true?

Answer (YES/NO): NO